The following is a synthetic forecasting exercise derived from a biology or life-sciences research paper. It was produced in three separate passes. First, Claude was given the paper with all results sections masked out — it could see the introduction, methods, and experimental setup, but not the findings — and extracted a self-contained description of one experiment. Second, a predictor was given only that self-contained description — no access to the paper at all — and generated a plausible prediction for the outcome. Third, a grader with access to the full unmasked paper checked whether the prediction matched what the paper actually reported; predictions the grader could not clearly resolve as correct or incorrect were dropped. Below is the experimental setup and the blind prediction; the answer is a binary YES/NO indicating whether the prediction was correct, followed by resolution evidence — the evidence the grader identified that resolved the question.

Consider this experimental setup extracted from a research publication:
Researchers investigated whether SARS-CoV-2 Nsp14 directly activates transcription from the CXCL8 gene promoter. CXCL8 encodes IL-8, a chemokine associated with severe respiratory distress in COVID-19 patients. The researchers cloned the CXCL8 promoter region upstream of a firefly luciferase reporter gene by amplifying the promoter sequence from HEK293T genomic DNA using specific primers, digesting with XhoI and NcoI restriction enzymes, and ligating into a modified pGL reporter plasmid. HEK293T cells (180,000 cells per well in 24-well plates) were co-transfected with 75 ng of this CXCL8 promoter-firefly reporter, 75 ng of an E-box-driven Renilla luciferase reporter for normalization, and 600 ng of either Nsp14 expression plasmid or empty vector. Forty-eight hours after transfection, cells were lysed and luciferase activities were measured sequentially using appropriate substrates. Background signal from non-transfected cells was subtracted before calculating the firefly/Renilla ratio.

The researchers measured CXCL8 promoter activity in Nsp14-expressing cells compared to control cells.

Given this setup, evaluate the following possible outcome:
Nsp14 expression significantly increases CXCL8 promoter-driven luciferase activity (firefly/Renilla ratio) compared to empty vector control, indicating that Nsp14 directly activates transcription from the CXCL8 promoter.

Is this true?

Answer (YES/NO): YES